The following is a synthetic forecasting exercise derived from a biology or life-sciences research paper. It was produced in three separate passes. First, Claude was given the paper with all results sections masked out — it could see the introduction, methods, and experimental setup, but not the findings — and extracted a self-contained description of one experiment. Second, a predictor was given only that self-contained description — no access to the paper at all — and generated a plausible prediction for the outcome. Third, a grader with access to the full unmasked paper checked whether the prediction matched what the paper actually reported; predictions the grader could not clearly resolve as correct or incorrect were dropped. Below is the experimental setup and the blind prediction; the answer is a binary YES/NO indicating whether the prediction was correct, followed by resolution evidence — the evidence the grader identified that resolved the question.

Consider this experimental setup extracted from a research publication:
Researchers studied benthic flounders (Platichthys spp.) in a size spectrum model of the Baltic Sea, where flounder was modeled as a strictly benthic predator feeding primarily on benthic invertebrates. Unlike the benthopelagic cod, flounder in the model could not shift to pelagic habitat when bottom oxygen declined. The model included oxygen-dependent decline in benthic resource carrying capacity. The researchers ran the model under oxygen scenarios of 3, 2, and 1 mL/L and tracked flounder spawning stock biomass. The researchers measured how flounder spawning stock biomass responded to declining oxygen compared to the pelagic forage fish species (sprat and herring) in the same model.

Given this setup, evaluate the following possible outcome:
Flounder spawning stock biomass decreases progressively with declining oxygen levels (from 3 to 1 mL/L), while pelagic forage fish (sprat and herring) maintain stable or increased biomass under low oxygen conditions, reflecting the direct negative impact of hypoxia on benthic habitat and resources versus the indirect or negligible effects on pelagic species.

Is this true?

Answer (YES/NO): NO